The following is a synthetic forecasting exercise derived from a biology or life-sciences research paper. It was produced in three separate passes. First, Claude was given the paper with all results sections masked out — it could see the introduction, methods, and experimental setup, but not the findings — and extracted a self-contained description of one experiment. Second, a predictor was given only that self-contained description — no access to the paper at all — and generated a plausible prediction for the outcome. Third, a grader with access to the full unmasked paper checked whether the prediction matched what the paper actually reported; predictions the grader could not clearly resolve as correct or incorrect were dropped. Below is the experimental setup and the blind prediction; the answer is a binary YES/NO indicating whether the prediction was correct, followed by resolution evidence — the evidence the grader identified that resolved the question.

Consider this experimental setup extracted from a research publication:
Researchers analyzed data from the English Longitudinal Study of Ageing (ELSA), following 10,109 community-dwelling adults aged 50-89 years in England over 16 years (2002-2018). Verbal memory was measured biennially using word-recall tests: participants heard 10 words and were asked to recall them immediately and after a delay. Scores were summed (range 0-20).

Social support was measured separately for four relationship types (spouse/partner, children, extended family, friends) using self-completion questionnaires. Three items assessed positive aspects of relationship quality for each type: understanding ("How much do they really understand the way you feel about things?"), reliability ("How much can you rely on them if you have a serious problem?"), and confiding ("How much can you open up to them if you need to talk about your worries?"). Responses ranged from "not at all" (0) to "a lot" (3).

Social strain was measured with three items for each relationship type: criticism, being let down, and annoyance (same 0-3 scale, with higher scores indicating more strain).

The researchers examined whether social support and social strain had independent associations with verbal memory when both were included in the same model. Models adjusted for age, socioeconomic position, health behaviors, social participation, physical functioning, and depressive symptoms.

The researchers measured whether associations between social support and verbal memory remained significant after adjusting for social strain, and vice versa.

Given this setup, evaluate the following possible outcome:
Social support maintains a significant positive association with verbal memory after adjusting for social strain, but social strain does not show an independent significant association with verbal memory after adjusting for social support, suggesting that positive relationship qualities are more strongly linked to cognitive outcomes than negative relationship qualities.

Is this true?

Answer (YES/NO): NO